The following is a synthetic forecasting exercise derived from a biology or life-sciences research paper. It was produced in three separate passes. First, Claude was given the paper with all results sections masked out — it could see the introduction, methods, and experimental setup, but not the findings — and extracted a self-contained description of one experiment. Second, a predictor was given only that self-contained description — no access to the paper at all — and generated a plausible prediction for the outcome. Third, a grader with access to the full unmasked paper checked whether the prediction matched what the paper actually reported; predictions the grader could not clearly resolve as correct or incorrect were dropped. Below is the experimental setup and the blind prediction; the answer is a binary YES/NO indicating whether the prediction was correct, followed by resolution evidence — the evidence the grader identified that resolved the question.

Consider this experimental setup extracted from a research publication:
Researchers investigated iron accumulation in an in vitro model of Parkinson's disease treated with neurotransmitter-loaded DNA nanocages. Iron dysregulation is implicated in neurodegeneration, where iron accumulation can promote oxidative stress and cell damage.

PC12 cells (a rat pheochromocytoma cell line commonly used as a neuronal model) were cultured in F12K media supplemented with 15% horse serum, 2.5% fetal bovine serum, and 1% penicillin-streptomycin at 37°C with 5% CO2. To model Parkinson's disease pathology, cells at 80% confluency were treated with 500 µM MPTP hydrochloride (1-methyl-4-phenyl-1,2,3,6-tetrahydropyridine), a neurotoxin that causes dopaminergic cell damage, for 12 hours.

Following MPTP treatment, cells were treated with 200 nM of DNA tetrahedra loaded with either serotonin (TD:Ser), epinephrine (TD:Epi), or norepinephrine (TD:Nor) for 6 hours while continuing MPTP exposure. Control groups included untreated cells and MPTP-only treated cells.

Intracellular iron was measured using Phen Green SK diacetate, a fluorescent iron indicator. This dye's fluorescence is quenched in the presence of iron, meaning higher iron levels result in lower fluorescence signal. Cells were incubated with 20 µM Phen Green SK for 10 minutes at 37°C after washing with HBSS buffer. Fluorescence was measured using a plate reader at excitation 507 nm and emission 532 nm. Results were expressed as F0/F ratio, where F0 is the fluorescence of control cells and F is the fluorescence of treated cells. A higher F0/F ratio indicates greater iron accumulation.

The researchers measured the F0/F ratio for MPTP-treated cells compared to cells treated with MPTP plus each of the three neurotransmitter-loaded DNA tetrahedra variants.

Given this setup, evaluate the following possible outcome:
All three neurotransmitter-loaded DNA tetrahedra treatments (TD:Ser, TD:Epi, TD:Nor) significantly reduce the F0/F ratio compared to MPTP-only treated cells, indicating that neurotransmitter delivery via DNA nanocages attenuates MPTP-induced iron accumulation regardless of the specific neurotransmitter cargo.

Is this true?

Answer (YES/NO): NO